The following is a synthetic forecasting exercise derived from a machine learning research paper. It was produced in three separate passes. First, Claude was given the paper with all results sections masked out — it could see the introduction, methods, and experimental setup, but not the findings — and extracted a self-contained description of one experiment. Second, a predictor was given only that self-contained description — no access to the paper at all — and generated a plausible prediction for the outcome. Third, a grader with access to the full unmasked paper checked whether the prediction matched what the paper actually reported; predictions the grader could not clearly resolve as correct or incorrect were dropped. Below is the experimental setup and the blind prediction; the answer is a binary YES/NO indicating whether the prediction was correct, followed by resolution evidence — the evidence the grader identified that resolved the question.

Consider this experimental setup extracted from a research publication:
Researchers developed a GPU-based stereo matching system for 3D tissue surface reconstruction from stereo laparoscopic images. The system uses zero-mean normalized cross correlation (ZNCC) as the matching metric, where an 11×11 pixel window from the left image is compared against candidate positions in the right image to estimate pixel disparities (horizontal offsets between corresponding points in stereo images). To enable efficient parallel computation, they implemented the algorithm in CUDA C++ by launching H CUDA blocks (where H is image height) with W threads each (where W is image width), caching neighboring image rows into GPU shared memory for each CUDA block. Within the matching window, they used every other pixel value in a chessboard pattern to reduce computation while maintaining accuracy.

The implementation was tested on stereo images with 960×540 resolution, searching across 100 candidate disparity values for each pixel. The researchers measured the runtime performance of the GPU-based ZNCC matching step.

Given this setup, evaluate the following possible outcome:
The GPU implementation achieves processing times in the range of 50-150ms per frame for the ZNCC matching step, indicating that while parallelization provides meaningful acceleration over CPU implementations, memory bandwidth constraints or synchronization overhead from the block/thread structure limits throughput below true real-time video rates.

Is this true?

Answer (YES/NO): NO